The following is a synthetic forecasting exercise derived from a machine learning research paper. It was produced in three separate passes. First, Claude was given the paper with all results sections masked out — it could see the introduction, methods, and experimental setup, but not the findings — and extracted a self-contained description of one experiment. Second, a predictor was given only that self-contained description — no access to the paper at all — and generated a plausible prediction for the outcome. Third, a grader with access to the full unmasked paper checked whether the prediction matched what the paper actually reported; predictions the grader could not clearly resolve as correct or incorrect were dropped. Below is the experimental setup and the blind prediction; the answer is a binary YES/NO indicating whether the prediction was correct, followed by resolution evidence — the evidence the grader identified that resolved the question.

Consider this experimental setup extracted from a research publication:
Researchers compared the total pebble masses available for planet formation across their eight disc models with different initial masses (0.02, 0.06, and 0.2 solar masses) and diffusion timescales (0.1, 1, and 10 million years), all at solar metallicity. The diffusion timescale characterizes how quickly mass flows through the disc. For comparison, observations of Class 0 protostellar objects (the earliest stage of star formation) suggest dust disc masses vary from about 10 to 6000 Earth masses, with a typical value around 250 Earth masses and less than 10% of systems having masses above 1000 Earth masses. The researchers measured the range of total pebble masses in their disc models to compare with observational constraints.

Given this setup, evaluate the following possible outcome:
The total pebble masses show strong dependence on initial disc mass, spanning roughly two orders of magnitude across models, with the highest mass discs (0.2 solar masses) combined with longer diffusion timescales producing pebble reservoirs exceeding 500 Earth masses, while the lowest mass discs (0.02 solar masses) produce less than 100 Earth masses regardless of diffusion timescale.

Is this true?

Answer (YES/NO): NO